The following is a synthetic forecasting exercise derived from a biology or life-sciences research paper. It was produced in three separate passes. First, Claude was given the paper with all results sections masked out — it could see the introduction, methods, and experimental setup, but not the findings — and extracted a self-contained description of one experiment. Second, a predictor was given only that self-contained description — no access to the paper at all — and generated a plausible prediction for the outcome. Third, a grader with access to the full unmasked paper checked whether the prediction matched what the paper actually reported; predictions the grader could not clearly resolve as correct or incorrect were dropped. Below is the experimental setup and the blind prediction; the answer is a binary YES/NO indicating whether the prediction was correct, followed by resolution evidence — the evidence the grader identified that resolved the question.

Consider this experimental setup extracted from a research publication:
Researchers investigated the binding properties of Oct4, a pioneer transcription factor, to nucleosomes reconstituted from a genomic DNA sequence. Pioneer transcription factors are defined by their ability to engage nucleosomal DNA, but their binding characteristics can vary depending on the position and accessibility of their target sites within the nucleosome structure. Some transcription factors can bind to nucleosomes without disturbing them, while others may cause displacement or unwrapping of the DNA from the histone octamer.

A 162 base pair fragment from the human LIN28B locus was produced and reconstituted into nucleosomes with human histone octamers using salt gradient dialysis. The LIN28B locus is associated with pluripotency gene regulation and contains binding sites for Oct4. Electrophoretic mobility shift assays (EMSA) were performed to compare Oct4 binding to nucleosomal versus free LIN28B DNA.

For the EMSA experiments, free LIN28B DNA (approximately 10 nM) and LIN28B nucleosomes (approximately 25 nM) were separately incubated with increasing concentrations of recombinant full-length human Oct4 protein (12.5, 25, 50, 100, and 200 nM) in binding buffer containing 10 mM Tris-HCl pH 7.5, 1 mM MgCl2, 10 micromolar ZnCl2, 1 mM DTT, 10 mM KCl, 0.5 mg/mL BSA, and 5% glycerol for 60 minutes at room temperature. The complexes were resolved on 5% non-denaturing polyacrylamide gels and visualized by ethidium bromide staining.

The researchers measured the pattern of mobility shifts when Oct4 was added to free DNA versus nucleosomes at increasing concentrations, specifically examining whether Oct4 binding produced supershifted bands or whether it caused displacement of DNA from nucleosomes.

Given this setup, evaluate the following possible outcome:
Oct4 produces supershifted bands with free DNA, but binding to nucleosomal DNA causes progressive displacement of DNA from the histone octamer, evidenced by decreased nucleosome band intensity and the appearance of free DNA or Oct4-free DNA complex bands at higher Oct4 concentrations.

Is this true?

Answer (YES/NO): NO